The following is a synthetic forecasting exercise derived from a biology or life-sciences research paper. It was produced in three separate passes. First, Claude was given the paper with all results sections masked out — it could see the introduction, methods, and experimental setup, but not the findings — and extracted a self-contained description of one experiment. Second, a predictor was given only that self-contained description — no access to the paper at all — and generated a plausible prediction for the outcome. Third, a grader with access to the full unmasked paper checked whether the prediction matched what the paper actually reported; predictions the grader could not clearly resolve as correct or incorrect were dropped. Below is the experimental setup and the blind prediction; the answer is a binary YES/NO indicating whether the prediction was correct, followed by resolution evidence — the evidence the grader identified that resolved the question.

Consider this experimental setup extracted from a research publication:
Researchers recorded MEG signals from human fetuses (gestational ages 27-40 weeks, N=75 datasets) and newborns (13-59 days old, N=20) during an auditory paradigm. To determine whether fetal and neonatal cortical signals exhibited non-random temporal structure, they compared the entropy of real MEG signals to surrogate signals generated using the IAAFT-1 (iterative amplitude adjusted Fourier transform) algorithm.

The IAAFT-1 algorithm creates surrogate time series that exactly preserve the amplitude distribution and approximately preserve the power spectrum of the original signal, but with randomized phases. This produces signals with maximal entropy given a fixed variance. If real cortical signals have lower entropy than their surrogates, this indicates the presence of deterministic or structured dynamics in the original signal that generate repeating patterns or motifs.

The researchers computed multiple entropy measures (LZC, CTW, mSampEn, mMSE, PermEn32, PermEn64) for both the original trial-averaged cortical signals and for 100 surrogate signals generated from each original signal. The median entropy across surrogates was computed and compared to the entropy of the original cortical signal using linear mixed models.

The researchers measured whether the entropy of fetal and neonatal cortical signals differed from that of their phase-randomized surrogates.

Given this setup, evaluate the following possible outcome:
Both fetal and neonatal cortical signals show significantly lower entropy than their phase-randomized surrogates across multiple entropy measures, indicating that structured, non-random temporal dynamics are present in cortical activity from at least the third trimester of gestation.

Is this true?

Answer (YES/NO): NO